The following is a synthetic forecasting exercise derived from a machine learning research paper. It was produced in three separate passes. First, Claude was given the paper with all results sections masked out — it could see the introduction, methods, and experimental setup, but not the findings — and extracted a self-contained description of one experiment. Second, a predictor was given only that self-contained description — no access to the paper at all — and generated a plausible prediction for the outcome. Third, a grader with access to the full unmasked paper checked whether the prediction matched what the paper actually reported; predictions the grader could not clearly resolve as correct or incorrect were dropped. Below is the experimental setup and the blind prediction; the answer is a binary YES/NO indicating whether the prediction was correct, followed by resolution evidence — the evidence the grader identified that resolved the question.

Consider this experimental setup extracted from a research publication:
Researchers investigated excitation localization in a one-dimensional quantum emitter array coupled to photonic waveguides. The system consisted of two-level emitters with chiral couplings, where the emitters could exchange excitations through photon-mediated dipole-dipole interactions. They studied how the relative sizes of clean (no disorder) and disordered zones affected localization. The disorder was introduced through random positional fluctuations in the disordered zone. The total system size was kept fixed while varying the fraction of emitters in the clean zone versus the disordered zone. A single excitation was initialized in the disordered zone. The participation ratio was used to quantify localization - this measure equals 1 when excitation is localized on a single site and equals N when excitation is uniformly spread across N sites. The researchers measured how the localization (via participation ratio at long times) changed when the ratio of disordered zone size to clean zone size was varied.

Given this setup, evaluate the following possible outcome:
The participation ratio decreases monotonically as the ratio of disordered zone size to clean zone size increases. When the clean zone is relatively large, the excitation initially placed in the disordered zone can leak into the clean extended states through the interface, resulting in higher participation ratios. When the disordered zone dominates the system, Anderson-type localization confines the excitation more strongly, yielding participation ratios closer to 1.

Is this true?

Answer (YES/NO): YES